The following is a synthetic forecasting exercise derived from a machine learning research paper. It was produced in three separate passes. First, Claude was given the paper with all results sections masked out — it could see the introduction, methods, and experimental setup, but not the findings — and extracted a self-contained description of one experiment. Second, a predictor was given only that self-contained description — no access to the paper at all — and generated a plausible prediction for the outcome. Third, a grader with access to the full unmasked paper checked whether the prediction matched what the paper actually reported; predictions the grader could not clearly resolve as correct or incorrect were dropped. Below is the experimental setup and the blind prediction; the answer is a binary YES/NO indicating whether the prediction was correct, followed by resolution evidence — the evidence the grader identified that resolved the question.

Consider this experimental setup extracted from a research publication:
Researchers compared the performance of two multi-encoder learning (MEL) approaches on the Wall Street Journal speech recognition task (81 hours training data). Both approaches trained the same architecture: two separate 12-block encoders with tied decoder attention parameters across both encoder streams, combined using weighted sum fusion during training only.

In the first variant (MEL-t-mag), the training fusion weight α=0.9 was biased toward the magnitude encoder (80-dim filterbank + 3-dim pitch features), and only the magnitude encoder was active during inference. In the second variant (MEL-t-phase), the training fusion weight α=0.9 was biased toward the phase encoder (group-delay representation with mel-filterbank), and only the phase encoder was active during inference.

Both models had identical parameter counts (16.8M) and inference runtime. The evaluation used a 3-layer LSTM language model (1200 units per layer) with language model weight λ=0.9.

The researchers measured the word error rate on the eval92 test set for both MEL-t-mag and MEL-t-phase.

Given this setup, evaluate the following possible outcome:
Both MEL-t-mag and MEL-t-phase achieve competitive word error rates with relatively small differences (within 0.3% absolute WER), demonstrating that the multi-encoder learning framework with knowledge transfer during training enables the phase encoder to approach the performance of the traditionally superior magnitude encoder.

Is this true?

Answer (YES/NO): NO